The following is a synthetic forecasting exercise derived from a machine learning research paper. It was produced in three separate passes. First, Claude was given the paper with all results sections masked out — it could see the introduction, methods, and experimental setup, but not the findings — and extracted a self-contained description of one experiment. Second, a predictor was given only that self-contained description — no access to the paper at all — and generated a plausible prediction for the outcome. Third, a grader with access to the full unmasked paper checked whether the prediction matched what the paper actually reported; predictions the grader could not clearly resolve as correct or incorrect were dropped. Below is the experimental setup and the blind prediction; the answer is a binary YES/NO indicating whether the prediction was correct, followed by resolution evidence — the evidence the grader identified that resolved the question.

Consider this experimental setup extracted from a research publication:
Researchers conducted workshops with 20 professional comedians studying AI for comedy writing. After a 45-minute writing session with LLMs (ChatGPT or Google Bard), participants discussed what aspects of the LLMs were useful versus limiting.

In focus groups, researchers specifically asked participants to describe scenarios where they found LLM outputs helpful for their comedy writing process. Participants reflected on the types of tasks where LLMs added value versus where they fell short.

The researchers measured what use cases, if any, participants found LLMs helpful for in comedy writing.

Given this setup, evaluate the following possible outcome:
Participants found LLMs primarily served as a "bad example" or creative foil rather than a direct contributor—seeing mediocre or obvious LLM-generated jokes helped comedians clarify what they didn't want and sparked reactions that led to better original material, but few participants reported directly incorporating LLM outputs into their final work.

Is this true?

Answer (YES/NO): NO